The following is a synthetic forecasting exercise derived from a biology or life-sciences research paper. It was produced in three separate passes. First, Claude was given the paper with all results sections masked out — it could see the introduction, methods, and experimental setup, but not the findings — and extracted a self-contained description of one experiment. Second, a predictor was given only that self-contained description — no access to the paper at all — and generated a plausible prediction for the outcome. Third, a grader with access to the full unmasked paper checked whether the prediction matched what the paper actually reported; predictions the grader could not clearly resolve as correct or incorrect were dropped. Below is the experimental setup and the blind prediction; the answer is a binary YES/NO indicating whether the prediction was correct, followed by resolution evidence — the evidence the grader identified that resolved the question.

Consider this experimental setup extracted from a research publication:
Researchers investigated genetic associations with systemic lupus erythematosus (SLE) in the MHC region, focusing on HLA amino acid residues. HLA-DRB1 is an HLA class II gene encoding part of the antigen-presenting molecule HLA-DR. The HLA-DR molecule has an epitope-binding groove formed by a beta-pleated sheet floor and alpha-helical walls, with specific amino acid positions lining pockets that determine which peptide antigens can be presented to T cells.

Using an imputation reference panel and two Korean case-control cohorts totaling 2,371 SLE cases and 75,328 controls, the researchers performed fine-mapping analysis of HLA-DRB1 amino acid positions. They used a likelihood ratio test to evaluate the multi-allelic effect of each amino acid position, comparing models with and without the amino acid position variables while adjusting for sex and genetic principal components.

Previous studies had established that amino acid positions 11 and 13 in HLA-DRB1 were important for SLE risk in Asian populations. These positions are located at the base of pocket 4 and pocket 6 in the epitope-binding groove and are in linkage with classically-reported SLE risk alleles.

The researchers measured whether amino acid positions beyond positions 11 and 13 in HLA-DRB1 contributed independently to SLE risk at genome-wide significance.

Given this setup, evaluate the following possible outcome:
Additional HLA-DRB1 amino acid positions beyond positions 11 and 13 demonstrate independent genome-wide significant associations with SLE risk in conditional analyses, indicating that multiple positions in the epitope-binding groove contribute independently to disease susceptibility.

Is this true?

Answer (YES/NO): YES